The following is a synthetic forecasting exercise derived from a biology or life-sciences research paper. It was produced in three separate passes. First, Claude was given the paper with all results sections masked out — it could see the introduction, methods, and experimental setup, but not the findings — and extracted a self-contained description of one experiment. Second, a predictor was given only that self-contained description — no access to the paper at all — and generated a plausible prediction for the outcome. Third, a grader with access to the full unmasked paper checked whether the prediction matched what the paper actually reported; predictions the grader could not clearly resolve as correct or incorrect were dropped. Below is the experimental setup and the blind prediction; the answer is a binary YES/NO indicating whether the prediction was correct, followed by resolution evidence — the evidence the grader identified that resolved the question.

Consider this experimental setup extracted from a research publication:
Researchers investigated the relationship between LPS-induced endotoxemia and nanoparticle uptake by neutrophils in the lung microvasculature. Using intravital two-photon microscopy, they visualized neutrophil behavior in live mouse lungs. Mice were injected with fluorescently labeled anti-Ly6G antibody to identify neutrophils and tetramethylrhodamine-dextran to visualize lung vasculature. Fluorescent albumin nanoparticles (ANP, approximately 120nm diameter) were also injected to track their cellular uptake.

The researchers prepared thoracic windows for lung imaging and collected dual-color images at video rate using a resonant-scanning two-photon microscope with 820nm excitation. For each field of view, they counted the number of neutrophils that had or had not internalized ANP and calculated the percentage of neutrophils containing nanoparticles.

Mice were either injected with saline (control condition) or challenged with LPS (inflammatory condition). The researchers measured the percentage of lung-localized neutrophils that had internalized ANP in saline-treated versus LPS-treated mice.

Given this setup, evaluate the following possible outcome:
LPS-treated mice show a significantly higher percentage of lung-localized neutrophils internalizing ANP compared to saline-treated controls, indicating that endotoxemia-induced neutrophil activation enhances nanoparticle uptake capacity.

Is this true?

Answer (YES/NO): YES